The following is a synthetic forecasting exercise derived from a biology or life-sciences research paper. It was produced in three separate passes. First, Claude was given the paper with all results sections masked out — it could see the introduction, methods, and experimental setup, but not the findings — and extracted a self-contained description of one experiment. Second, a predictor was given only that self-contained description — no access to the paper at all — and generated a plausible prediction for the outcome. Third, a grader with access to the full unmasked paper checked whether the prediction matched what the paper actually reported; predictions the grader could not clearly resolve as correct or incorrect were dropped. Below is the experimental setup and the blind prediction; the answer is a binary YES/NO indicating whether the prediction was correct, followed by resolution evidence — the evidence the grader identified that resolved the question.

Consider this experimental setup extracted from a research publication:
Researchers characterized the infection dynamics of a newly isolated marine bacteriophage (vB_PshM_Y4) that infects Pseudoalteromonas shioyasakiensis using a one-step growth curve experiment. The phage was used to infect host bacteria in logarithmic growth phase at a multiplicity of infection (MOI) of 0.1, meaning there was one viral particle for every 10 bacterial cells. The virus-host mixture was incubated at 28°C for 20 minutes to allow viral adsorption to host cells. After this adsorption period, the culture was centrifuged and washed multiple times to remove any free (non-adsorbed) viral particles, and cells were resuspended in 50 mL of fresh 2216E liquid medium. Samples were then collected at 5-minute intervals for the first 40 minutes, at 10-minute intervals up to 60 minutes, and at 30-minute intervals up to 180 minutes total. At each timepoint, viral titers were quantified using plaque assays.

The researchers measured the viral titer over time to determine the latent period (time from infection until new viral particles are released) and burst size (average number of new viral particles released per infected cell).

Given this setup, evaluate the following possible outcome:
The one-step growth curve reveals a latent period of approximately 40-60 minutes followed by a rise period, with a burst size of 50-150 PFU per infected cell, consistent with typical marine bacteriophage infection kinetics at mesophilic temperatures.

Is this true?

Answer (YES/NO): YES